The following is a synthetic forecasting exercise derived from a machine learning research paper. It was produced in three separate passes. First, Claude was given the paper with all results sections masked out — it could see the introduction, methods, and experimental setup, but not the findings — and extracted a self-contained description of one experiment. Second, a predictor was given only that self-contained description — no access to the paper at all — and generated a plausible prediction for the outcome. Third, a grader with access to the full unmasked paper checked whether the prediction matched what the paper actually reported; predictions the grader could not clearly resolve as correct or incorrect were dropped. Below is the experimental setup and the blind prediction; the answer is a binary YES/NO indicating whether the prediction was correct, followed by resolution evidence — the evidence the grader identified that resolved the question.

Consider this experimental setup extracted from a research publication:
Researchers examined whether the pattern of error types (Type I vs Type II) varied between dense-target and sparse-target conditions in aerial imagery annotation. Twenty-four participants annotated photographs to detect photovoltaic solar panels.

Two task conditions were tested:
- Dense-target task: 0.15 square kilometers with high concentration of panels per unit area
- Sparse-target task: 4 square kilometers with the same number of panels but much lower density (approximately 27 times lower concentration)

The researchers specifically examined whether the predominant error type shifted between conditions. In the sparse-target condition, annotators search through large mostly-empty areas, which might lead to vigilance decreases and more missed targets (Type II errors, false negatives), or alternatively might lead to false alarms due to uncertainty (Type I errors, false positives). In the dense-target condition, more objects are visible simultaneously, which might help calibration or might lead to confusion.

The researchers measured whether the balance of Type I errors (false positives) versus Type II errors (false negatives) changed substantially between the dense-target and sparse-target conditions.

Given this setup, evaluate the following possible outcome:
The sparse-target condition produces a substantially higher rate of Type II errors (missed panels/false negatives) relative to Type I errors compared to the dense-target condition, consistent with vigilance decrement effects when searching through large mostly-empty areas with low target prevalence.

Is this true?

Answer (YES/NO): NO